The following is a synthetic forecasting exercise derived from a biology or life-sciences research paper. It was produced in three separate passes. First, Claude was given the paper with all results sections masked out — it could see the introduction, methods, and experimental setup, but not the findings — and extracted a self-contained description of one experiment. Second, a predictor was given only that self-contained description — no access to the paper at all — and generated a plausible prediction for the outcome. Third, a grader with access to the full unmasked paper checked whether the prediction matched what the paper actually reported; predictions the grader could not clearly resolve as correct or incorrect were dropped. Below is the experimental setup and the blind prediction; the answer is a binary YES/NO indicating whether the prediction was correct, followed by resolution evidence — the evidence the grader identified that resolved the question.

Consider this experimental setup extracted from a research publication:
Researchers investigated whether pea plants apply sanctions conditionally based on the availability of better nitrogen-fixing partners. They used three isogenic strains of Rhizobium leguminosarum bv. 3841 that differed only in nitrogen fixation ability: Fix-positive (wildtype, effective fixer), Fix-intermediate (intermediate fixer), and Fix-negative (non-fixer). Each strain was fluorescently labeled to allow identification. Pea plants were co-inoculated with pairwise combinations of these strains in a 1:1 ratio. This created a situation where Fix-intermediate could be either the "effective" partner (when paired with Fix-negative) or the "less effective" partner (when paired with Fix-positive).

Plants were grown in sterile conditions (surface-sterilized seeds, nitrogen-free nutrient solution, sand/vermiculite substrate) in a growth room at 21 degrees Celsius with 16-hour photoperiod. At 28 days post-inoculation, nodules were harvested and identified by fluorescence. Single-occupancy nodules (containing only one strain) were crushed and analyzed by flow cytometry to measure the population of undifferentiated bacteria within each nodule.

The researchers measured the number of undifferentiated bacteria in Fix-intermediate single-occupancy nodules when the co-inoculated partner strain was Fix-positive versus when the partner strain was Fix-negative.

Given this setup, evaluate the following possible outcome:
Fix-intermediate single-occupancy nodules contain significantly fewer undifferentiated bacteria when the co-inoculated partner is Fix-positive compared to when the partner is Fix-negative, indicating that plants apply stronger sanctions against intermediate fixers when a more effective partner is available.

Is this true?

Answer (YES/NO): NO